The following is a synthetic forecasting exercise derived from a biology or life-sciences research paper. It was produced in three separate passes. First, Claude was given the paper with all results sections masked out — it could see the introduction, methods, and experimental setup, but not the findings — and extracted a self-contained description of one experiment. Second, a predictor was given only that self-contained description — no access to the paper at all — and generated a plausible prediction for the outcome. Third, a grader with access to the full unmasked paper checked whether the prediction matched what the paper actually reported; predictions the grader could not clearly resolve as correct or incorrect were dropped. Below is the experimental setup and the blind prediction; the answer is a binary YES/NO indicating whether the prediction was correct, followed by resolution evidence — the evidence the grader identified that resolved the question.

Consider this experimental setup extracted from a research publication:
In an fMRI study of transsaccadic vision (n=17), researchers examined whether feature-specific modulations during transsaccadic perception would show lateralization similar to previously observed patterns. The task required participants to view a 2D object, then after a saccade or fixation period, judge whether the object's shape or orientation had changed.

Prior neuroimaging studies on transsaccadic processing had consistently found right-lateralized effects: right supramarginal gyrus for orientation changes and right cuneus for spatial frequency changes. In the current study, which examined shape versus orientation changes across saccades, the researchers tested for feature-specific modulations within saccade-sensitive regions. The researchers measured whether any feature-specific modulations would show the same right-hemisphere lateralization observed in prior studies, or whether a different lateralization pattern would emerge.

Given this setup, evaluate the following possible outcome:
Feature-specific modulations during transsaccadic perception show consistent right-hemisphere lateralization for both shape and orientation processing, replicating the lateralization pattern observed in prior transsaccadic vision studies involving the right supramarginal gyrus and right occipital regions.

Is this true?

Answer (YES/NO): NO